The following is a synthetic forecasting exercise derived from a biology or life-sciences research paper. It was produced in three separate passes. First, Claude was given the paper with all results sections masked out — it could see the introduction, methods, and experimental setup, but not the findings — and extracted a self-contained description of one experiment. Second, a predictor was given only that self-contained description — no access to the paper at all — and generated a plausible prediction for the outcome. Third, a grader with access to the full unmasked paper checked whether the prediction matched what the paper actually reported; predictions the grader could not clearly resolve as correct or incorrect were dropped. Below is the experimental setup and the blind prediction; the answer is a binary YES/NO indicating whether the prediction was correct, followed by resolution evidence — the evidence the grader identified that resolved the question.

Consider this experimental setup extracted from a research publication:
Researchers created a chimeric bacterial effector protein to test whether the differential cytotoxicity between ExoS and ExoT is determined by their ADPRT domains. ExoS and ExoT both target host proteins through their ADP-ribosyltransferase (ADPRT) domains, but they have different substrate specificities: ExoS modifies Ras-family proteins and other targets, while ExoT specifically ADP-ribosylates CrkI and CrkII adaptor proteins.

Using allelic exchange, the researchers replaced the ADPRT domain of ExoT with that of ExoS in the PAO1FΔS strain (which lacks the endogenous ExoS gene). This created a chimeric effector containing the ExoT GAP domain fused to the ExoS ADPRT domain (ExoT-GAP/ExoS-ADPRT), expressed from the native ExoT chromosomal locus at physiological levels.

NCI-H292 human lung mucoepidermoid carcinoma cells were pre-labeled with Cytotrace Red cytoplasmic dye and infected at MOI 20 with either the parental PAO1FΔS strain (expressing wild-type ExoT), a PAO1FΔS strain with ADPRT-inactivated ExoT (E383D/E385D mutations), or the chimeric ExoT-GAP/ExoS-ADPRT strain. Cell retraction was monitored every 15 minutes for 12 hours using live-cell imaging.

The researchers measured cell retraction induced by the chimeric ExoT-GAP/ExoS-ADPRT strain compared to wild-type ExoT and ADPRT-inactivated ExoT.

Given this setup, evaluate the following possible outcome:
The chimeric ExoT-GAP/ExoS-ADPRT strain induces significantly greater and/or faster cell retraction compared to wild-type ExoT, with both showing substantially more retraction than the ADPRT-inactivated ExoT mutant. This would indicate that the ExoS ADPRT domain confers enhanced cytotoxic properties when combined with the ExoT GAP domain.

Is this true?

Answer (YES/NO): NO